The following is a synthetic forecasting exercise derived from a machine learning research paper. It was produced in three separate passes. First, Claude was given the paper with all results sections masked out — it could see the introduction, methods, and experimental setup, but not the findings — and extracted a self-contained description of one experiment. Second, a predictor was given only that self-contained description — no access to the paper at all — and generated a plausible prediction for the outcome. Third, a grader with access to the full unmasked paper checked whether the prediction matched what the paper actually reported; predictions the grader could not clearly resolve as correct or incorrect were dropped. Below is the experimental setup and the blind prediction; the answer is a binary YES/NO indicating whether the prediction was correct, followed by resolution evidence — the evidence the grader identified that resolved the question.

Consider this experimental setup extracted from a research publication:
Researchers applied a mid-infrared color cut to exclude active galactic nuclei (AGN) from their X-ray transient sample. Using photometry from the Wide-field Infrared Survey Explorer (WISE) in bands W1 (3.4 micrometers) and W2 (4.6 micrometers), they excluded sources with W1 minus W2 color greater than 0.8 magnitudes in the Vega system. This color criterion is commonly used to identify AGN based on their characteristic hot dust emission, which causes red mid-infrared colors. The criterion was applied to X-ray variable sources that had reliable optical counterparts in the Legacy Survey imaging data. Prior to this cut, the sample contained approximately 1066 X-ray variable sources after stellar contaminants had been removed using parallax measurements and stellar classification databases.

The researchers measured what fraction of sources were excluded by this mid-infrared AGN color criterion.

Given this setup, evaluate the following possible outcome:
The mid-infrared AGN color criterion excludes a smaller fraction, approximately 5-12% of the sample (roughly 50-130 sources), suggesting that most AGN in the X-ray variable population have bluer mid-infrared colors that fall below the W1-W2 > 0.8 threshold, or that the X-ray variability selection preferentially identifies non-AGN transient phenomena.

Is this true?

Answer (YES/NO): NO